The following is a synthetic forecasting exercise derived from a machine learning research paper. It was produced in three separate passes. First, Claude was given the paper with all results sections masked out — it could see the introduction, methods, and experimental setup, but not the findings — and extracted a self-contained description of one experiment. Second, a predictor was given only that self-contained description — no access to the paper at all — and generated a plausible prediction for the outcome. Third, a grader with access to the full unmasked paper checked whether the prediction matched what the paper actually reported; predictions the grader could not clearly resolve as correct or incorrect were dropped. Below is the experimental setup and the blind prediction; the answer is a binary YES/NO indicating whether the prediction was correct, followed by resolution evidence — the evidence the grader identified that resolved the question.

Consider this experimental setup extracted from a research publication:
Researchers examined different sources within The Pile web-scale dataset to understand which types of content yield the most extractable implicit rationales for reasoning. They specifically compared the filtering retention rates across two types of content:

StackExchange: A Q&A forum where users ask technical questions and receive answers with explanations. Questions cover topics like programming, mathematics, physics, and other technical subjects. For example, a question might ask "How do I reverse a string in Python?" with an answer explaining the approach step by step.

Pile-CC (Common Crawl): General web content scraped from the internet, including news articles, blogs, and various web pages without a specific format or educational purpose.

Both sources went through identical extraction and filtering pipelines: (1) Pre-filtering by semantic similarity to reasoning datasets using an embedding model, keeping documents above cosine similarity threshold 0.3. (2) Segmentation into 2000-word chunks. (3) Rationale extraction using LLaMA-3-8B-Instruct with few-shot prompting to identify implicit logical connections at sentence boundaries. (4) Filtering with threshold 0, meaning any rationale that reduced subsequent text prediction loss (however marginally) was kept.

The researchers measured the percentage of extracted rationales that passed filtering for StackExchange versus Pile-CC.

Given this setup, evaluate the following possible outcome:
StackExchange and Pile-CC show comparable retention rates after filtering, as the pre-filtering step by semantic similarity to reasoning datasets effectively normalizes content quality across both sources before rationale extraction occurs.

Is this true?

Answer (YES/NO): NO